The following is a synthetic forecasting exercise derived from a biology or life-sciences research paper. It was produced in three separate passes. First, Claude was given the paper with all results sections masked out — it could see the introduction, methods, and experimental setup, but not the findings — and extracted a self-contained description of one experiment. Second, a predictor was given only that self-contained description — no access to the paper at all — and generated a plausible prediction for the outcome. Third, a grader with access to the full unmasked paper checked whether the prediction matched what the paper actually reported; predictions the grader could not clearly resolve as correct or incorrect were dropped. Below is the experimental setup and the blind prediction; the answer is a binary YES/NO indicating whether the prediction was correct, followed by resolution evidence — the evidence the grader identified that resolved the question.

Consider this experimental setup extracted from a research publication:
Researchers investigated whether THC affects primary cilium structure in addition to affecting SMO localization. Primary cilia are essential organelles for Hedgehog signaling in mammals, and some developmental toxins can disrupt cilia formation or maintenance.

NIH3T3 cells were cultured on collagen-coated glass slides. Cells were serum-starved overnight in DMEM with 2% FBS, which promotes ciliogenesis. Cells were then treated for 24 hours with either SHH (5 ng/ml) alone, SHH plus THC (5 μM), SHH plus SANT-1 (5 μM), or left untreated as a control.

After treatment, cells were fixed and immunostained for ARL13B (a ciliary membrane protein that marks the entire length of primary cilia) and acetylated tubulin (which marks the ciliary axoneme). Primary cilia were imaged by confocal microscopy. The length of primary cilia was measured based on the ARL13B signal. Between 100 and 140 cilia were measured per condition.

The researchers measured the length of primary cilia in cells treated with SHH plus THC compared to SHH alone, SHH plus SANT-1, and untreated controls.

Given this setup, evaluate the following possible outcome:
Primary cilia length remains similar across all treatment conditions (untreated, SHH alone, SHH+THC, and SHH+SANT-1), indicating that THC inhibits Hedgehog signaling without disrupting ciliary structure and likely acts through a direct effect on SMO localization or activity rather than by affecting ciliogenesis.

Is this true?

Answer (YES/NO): YES